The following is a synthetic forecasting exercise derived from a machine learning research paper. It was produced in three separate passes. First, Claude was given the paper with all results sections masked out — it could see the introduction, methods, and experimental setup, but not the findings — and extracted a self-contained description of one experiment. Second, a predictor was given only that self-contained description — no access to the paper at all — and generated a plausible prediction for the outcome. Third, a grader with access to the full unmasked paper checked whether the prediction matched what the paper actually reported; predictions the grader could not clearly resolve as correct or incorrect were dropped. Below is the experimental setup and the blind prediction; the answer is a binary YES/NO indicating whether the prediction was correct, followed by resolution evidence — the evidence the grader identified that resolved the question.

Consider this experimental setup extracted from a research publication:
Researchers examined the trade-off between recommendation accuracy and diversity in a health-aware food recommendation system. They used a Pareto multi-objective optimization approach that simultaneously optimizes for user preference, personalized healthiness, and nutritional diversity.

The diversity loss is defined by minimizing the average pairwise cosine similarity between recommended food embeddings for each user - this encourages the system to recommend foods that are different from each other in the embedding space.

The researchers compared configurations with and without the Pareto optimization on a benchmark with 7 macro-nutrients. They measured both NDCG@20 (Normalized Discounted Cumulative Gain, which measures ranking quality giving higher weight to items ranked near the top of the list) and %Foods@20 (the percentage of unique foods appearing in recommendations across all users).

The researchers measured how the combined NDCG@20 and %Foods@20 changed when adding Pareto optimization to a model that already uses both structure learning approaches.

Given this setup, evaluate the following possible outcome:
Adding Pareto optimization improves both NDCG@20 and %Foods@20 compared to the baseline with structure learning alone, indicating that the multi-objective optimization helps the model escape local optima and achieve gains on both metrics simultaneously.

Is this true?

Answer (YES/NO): YES